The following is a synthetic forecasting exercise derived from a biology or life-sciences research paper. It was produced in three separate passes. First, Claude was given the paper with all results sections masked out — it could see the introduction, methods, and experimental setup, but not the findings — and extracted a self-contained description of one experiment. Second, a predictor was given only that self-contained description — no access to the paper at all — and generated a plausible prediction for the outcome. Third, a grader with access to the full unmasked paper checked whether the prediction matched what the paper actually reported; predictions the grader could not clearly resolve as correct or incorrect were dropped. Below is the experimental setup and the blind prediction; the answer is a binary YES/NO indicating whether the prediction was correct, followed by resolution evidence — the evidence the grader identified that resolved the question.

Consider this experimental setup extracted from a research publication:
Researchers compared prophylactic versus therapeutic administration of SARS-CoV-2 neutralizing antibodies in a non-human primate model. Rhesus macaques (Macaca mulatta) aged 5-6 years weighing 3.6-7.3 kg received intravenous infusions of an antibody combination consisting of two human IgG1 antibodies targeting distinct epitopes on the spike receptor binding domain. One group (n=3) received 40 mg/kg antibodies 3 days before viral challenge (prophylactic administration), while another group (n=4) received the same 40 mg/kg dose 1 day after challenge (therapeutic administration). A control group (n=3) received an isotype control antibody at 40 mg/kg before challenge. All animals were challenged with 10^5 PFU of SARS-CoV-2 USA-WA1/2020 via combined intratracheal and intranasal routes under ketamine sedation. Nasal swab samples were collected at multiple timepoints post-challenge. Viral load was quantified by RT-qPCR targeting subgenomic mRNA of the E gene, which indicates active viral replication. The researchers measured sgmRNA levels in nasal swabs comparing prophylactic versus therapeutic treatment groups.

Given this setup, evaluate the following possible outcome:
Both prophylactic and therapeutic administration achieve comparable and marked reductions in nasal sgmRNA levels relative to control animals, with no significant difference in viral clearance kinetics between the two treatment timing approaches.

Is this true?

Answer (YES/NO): NO